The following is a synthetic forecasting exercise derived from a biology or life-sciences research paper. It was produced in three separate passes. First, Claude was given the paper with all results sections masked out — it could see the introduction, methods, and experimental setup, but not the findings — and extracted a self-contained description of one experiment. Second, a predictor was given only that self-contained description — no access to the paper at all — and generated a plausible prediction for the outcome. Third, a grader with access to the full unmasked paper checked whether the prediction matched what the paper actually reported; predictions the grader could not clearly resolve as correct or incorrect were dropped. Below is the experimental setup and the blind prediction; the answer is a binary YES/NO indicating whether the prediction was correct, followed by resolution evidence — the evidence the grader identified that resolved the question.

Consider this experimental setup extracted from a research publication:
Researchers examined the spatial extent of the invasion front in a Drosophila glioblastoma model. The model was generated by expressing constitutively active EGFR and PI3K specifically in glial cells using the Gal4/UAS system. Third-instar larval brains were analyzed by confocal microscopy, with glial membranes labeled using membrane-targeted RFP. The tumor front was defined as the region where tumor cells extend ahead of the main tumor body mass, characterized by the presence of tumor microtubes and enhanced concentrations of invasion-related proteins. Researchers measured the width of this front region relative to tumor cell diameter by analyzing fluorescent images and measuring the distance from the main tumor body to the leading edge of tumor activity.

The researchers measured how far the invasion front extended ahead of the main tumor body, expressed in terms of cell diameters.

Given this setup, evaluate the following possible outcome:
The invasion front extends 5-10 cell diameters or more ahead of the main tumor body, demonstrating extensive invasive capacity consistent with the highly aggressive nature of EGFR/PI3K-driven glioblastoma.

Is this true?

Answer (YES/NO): YES